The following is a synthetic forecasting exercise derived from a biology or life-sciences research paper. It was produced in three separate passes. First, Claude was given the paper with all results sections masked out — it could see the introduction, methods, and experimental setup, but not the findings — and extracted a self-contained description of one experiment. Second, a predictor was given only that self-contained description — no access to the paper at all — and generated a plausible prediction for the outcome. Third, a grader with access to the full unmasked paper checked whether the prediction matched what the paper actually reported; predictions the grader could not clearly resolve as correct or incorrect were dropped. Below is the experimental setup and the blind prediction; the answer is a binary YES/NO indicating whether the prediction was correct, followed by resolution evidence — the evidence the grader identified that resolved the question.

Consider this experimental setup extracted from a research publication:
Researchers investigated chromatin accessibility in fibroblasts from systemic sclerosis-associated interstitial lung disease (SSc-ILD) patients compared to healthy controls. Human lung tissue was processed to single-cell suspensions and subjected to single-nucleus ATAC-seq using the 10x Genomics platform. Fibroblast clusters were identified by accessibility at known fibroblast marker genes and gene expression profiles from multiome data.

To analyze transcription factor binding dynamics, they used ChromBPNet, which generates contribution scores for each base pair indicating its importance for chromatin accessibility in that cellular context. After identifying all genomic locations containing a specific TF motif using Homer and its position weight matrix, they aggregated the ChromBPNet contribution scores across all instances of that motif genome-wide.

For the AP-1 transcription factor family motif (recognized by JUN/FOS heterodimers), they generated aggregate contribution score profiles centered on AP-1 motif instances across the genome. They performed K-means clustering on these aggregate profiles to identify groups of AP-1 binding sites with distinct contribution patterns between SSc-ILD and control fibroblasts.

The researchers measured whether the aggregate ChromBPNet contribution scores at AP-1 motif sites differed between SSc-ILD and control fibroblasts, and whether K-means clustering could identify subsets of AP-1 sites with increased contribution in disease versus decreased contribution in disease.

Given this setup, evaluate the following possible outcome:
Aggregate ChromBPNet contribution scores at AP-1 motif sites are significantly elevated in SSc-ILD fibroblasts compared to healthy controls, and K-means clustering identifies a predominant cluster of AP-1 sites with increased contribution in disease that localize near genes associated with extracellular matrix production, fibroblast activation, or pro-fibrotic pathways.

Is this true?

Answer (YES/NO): NO